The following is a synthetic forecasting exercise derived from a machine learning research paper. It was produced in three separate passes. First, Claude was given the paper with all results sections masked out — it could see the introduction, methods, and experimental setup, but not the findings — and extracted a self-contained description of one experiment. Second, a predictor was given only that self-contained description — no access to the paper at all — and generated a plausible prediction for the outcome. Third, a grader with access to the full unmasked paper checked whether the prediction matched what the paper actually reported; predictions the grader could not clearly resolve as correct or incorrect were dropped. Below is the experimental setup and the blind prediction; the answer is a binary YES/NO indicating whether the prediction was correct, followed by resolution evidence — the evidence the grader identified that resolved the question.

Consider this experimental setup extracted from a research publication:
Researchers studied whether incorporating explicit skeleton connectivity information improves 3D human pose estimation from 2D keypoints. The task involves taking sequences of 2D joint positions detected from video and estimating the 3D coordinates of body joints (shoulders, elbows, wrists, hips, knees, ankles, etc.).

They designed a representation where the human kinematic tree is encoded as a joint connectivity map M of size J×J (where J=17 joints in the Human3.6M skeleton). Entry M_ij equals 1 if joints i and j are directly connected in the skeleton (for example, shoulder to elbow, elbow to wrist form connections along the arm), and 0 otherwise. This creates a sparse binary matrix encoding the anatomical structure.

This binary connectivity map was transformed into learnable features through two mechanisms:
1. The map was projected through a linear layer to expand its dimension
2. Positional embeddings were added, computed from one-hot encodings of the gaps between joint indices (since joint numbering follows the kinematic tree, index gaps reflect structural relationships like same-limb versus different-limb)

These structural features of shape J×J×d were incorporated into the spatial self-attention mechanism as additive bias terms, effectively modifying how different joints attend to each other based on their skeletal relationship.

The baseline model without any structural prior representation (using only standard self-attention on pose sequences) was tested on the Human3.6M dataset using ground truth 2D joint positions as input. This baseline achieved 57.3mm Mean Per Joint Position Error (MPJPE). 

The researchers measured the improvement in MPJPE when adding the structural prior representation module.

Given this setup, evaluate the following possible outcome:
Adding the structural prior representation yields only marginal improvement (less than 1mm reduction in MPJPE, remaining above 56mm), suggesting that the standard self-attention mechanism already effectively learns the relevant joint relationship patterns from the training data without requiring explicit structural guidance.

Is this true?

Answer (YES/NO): NO